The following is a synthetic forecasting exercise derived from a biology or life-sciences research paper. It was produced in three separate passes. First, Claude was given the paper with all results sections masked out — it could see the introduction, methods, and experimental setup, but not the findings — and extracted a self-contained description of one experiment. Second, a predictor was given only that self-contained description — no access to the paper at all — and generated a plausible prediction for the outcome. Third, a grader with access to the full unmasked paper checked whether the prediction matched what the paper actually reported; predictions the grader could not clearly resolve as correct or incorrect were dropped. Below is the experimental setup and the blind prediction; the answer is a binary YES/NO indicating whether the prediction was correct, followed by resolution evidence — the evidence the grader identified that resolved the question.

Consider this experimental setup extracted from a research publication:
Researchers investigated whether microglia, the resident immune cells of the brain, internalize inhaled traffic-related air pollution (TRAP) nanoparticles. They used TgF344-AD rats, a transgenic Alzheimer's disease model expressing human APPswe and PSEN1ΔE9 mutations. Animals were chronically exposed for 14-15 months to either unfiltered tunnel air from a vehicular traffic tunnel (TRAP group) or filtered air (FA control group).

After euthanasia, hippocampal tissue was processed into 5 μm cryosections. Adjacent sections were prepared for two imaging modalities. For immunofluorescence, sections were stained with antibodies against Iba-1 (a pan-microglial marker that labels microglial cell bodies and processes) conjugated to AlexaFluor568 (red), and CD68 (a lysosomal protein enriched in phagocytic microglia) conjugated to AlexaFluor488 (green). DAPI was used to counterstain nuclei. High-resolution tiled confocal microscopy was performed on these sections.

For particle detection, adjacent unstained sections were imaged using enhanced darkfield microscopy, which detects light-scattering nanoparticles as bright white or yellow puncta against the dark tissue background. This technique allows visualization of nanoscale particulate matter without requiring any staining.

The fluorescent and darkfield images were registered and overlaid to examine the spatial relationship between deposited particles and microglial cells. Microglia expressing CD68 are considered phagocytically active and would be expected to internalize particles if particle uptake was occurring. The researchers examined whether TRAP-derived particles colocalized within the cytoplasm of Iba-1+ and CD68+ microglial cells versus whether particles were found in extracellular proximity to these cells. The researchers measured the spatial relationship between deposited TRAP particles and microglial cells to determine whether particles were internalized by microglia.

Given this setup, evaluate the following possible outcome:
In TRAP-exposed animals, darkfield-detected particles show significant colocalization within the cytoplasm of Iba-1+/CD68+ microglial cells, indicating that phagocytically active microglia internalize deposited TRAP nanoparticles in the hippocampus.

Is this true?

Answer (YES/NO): NO